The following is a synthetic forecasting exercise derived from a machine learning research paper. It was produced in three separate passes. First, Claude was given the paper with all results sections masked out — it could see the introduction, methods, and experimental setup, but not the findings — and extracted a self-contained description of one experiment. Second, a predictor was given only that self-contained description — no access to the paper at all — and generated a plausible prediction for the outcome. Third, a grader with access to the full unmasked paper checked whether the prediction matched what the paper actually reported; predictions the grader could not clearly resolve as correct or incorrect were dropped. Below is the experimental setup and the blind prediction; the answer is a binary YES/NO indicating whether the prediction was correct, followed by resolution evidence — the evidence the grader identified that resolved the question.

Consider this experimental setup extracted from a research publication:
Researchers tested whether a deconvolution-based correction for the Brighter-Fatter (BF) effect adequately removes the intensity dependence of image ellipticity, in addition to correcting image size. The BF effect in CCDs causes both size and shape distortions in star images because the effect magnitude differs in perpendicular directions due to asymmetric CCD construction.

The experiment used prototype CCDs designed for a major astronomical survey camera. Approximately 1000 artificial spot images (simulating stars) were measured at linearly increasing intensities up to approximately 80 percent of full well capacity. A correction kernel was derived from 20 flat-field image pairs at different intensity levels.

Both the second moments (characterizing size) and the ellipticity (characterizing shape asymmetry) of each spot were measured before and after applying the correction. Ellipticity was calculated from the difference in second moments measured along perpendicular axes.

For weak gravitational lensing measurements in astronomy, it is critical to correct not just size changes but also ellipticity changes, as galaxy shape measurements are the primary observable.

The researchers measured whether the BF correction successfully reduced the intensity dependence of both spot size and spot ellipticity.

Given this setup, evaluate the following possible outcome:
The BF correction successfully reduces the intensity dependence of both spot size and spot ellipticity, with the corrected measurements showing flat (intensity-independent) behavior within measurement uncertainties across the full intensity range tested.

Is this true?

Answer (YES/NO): NO